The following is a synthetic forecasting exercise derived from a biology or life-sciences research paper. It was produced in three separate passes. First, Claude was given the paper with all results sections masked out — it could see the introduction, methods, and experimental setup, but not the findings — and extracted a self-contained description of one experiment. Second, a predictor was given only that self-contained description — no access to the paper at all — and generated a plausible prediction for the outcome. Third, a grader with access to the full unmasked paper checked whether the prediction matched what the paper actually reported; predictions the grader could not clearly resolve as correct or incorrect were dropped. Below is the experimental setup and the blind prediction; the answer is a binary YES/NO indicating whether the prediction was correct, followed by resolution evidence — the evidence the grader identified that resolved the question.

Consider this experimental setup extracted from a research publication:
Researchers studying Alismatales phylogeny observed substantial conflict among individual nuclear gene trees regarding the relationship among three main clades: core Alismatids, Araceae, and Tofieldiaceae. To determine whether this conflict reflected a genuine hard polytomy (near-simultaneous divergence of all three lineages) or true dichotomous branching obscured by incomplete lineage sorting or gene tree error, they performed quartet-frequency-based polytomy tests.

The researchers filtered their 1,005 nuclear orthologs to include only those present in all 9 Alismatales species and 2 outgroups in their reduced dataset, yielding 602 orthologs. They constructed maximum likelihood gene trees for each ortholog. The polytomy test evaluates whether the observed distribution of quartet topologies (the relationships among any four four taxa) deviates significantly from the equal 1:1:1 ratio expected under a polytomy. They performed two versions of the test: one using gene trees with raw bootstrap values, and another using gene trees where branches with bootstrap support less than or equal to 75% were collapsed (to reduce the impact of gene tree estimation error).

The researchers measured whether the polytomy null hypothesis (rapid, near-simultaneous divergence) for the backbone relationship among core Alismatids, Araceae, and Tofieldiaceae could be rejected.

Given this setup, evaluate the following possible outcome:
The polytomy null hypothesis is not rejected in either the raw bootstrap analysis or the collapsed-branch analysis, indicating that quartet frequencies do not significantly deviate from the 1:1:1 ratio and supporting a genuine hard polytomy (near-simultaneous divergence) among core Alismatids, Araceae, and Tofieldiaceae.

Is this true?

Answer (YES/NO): NO